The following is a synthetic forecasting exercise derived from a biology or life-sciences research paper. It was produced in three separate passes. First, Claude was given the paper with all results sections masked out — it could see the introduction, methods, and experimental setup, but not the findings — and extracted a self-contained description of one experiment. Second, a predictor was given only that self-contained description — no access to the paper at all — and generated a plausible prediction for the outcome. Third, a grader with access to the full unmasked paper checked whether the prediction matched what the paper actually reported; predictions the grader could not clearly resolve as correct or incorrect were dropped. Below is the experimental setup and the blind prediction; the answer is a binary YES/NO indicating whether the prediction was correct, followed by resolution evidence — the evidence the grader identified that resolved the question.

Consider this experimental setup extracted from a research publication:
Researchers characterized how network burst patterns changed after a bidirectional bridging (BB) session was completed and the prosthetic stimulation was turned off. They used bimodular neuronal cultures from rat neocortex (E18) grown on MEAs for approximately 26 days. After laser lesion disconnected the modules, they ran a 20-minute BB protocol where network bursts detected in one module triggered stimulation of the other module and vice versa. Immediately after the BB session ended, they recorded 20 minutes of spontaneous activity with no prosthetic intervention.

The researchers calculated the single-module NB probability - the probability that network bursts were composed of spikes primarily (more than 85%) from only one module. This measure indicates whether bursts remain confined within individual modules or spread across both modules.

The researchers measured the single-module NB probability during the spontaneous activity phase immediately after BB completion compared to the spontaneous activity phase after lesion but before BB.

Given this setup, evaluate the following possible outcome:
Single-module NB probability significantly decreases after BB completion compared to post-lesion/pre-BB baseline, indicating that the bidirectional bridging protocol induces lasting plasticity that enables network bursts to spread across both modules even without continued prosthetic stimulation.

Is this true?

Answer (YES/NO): NO